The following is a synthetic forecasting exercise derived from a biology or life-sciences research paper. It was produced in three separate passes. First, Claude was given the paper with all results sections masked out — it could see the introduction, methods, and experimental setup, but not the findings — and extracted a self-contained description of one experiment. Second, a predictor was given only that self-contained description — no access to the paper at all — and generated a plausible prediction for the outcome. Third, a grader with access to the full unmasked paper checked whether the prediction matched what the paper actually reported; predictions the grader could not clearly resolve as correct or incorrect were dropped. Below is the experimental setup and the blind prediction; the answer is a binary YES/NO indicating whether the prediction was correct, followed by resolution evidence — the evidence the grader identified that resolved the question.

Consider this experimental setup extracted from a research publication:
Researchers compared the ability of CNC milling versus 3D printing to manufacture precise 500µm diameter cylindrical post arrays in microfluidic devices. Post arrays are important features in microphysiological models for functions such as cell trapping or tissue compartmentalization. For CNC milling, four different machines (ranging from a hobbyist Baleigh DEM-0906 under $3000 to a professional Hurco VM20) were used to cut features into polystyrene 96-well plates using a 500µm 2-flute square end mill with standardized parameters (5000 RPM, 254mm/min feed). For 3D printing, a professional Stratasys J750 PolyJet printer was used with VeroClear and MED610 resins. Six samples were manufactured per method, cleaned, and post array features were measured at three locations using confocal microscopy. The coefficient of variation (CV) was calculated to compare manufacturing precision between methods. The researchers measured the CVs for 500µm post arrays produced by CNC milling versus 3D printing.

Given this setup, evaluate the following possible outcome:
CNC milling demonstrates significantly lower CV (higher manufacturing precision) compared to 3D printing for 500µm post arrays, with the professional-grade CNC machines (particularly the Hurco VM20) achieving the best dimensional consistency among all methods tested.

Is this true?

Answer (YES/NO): NO